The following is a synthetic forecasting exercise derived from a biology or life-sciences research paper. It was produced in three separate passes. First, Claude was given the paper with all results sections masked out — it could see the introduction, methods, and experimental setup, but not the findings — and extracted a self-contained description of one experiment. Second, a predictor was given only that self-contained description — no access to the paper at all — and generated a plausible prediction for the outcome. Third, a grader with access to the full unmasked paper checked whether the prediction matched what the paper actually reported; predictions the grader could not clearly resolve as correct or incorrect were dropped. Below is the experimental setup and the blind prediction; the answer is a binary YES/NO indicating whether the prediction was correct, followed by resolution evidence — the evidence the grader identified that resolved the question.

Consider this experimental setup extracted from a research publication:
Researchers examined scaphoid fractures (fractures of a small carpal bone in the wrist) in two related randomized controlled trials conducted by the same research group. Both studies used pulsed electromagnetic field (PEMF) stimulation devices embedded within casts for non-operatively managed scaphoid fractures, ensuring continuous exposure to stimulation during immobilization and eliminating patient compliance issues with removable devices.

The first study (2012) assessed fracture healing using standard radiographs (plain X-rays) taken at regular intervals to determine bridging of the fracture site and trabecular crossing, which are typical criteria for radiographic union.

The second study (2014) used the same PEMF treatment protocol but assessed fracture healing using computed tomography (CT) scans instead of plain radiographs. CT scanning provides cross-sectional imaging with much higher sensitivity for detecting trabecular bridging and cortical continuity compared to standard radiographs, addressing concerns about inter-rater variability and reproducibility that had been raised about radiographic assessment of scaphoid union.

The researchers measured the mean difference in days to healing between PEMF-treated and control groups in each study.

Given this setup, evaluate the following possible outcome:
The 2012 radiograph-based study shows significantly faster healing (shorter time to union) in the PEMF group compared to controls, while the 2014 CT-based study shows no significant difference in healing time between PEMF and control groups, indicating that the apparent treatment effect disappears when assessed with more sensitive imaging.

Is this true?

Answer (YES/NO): NO